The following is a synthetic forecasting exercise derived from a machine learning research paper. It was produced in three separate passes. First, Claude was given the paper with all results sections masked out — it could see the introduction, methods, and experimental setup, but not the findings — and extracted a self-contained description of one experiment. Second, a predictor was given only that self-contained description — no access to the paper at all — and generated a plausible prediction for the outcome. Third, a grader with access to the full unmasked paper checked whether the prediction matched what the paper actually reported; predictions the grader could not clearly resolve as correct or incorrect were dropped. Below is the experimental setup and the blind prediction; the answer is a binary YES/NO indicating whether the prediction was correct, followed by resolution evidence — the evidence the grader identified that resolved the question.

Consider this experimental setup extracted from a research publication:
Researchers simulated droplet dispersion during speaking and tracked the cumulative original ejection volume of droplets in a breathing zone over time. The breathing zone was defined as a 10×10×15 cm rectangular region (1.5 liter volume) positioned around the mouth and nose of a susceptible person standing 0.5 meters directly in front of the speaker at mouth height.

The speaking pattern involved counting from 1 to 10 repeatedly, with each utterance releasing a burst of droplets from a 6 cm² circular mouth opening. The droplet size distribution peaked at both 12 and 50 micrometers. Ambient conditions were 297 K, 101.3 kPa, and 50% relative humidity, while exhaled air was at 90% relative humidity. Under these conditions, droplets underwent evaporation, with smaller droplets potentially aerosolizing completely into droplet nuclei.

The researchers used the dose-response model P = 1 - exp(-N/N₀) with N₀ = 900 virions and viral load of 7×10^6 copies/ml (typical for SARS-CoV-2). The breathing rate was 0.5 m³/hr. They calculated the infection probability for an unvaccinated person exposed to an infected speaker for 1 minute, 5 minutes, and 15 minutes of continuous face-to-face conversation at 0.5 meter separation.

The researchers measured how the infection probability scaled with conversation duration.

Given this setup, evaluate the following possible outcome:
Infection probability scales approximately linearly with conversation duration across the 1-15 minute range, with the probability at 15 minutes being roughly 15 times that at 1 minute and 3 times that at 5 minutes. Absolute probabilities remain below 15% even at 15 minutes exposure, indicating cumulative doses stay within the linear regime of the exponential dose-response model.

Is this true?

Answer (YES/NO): NO